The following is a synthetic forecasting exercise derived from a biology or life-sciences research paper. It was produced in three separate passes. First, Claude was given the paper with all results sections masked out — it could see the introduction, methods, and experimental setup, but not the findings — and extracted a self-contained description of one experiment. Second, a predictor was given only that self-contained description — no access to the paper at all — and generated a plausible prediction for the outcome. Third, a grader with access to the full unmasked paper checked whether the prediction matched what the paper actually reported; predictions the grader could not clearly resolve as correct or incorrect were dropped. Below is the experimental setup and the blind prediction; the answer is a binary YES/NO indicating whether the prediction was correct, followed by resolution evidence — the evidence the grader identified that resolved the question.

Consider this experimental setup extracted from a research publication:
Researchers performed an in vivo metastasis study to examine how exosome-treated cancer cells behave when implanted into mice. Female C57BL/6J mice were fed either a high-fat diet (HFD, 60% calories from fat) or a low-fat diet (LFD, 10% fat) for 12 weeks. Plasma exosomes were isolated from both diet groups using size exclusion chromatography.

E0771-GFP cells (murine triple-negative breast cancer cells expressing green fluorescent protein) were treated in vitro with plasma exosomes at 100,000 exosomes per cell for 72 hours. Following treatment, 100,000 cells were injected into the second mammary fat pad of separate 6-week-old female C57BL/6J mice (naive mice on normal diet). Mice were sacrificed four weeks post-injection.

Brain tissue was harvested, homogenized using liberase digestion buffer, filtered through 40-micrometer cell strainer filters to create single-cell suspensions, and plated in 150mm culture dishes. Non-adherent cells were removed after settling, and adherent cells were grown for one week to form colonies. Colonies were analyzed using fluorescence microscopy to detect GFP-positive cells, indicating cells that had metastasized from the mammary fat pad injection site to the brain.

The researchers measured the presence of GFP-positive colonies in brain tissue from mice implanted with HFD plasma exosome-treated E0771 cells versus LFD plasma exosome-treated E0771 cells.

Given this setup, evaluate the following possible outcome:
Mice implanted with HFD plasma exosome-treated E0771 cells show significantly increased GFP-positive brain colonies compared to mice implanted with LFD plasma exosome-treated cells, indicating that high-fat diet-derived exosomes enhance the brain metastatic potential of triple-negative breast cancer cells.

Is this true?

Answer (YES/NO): YES